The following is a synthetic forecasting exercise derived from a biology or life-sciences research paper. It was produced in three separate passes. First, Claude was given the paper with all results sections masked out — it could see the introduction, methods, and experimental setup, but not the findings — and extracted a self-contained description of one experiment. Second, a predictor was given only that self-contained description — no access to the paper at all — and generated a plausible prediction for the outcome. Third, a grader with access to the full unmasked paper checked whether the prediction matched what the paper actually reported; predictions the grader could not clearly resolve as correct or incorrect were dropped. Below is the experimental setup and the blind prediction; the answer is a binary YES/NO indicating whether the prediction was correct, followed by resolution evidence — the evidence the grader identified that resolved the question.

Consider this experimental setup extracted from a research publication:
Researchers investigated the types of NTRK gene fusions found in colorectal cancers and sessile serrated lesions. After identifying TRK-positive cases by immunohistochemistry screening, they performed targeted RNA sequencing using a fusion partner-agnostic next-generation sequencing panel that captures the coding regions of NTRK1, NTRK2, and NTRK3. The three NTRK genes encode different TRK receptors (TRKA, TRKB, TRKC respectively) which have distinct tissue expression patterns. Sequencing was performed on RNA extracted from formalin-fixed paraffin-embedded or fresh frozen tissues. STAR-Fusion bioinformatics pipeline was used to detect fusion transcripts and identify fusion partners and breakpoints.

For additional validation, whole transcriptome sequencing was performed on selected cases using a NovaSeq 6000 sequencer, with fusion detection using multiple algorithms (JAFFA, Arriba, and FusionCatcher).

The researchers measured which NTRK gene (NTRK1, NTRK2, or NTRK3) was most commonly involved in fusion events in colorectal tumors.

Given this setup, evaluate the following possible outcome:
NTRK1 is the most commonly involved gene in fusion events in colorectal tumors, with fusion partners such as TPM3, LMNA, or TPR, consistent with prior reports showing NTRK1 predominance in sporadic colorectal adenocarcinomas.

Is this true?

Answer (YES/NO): YES